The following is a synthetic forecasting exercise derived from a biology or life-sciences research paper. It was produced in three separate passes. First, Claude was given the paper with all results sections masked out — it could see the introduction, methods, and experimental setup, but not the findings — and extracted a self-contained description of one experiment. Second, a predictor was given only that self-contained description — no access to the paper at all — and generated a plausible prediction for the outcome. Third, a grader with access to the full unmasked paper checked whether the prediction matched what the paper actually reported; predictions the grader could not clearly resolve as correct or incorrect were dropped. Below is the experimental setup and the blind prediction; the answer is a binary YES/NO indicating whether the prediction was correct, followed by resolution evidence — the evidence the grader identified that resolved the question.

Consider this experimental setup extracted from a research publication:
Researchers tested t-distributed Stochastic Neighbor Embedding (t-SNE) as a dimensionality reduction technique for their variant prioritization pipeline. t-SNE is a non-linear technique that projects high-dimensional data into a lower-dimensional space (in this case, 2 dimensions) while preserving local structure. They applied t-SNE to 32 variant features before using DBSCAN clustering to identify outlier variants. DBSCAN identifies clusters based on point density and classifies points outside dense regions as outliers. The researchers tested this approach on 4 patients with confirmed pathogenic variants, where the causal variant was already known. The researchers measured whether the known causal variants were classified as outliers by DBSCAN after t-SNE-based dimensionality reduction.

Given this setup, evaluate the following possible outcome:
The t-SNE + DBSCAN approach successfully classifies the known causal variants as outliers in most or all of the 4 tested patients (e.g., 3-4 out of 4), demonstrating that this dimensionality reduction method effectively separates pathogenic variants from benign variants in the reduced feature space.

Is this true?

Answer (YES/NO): NO